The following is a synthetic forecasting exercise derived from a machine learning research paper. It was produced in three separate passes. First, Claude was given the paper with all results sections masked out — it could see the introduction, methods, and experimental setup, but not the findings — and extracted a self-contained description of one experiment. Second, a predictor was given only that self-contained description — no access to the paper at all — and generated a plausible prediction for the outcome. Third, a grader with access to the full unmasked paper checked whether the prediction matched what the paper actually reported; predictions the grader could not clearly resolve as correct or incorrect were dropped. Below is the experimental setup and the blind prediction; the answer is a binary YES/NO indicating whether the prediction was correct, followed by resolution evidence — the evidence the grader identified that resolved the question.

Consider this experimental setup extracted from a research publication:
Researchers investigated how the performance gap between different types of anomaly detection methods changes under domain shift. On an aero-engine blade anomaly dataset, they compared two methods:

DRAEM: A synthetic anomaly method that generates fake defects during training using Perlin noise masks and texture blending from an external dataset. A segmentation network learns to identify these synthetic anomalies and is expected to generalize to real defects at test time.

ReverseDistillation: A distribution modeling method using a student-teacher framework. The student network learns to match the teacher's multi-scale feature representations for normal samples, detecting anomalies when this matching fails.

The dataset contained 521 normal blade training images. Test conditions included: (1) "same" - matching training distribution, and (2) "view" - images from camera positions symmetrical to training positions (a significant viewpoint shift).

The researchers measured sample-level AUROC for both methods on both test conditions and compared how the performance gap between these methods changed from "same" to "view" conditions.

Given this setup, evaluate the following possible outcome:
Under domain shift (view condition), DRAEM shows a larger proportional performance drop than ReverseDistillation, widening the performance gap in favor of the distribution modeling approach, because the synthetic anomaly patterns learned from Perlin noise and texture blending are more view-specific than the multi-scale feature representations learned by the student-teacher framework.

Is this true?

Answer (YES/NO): NO